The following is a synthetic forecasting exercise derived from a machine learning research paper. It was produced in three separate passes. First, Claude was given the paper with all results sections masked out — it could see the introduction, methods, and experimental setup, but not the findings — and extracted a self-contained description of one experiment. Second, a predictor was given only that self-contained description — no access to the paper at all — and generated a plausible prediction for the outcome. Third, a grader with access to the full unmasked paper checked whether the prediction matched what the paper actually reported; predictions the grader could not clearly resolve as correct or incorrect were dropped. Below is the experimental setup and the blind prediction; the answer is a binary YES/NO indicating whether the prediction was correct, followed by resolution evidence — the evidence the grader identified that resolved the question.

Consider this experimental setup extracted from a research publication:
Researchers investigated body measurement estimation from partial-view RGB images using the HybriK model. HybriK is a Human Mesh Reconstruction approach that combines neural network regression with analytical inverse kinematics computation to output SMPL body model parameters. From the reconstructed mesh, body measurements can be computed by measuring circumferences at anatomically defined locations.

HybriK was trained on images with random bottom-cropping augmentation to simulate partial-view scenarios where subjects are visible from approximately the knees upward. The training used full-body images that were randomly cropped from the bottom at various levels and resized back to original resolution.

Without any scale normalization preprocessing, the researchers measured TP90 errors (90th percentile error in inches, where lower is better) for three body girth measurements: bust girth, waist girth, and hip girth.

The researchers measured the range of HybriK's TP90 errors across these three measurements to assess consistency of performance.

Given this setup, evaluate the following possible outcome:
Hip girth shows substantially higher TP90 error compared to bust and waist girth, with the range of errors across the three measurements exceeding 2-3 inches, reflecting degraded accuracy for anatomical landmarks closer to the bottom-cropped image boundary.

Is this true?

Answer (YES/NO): NO